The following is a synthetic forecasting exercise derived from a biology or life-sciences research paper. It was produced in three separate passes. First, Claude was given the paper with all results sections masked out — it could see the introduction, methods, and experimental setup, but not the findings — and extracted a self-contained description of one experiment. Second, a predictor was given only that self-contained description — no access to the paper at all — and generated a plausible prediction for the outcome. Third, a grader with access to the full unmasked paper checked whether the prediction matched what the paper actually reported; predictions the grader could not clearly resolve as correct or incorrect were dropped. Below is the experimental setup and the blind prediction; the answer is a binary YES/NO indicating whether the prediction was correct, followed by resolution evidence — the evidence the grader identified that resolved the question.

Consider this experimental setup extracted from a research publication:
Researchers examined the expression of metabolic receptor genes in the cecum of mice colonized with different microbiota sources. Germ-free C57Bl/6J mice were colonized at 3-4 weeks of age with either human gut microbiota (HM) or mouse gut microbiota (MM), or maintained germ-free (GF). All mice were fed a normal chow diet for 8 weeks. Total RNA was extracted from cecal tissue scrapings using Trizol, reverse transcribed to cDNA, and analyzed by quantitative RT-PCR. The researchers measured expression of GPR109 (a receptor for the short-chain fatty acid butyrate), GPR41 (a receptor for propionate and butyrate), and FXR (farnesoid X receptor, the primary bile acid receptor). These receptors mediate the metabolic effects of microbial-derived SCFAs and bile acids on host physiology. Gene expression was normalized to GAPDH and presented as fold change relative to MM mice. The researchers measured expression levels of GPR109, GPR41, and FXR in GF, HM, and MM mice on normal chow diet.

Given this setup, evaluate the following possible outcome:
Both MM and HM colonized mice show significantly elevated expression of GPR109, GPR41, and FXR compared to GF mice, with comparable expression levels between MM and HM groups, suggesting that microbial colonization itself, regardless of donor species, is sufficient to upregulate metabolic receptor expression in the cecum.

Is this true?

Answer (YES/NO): NO